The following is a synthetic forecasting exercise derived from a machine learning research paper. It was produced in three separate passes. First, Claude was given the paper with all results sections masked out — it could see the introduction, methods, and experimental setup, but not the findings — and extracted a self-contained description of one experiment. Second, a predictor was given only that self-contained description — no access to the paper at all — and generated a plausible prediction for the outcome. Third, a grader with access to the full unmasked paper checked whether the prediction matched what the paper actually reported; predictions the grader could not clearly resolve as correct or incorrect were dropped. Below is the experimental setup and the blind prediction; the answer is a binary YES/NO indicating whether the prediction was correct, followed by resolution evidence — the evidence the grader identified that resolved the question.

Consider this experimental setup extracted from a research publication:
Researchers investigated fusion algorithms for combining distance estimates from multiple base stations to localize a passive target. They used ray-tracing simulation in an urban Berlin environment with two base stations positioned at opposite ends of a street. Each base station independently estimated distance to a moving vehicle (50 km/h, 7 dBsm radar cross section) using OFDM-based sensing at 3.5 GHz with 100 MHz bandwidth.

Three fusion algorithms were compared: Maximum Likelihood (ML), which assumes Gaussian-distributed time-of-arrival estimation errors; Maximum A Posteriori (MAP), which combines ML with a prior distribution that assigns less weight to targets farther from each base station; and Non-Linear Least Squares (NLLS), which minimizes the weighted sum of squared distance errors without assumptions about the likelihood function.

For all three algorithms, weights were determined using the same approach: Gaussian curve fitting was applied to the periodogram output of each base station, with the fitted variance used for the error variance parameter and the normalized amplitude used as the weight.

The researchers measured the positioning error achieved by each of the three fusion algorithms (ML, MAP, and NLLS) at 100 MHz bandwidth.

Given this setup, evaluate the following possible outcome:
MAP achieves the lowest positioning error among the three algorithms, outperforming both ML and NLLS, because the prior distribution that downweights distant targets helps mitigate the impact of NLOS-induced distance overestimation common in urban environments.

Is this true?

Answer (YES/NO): NO